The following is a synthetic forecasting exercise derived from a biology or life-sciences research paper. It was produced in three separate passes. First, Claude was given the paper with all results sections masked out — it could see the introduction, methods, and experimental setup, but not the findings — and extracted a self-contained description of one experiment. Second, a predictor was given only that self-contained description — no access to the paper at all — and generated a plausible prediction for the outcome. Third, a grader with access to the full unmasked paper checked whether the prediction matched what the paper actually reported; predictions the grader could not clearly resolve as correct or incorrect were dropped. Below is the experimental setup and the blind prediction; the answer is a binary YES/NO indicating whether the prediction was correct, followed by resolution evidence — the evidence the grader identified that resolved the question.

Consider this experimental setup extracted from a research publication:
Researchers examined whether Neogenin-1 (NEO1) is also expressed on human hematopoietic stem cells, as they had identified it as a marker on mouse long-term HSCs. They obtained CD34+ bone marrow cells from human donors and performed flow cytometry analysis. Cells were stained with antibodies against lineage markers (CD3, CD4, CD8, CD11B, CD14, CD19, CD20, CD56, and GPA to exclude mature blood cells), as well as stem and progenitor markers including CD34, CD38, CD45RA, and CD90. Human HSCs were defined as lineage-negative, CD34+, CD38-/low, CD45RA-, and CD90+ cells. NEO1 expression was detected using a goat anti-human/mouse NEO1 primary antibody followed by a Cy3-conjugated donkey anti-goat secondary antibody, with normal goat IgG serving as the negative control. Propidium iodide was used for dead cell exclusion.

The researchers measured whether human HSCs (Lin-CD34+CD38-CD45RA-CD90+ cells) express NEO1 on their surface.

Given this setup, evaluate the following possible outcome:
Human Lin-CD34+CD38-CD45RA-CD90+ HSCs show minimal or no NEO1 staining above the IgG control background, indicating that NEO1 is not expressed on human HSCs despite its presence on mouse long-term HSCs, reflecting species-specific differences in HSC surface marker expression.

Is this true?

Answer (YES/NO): NO